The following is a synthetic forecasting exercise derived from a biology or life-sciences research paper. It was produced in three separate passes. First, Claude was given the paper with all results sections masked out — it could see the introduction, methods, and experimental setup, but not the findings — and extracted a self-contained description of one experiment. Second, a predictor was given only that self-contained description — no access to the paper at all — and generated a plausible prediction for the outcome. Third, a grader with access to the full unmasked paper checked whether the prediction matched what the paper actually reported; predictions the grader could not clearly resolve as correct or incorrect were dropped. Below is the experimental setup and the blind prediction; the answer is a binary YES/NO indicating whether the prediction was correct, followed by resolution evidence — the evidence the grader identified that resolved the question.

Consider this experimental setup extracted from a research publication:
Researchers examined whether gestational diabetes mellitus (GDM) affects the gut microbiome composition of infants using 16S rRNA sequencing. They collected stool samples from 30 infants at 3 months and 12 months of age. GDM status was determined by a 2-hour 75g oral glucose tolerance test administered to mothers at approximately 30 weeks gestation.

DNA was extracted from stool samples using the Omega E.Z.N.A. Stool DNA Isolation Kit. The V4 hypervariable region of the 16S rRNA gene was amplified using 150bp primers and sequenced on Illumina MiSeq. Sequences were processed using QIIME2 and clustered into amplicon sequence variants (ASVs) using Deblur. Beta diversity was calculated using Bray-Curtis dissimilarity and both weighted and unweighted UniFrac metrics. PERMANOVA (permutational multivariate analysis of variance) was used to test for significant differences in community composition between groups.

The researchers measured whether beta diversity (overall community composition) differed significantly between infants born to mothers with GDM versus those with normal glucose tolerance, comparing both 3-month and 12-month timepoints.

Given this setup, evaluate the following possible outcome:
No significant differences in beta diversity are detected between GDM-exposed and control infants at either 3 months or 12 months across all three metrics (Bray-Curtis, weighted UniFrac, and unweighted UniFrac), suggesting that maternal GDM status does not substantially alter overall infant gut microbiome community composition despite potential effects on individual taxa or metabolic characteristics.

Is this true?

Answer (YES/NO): YES